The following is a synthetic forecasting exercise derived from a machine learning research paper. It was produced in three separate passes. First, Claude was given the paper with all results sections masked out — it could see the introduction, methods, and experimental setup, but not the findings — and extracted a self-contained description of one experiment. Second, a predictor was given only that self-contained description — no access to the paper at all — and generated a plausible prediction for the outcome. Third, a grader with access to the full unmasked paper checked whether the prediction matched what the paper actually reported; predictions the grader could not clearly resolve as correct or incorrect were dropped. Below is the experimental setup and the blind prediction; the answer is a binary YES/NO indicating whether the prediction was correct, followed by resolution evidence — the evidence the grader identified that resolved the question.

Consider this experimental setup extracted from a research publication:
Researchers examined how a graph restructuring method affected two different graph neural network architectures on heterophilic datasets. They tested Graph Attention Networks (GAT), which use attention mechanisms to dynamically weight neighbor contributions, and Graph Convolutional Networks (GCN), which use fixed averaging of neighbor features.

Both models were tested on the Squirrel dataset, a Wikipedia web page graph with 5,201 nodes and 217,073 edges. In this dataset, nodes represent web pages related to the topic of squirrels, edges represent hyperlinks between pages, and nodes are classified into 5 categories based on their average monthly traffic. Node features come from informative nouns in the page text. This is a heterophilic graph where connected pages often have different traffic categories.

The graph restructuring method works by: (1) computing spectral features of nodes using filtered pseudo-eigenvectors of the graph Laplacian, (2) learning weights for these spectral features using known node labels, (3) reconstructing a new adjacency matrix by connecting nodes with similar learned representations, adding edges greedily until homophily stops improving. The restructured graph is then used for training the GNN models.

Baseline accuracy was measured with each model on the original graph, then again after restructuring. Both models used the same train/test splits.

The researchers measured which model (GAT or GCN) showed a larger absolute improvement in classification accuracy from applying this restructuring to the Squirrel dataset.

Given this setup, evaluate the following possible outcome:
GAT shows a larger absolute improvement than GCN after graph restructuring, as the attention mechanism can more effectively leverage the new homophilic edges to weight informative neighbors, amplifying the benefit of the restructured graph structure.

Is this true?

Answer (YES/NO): YES